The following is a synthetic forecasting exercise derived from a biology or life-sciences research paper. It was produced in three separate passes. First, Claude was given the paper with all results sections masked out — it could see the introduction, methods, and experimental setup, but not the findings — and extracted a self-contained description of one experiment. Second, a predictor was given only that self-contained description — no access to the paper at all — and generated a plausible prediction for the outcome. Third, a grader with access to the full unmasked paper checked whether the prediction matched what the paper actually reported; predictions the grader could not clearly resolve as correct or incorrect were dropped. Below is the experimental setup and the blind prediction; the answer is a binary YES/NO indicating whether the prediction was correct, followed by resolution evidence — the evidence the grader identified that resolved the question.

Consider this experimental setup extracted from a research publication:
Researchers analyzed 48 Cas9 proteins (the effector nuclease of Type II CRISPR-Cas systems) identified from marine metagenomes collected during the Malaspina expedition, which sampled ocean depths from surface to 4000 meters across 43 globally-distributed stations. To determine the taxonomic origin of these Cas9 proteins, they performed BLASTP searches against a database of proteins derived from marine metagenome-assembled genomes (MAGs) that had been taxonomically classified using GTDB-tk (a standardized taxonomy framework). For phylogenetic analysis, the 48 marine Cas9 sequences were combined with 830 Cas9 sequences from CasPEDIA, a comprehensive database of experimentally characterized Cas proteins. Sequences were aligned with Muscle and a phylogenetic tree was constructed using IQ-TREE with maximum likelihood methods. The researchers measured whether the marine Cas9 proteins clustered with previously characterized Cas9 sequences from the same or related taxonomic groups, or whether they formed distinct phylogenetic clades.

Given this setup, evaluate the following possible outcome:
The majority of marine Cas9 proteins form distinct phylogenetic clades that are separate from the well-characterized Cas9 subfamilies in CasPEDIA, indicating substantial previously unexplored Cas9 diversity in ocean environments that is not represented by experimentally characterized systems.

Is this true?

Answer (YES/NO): NO